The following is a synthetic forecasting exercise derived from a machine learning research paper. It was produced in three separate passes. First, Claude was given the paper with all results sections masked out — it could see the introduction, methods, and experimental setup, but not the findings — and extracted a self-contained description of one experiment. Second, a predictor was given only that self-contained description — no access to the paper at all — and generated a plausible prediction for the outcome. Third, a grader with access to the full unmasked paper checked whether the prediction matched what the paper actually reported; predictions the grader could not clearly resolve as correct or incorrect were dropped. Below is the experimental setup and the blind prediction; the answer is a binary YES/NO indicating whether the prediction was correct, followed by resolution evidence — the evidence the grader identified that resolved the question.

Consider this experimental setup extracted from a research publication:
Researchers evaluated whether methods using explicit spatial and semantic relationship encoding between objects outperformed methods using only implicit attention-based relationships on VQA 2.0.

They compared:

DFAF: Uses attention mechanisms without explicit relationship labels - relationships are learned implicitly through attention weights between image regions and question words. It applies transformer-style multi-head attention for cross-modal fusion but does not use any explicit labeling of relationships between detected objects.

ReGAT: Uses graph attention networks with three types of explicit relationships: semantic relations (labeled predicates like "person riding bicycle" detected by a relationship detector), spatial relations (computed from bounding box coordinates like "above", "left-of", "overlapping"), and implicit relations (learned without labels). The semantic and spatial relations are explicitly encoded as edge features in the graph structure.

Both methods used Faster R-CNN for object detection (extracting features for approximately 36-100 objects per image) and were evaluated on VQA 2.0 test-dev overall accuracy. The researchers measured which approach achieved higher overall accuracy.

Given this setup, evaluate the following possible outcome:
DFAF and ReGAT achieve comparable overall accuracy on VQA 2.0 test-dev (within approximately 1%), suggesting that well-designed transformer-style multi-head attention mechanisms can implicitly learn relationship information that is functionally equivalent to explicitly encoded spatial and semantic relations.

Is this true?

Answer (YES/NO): YES